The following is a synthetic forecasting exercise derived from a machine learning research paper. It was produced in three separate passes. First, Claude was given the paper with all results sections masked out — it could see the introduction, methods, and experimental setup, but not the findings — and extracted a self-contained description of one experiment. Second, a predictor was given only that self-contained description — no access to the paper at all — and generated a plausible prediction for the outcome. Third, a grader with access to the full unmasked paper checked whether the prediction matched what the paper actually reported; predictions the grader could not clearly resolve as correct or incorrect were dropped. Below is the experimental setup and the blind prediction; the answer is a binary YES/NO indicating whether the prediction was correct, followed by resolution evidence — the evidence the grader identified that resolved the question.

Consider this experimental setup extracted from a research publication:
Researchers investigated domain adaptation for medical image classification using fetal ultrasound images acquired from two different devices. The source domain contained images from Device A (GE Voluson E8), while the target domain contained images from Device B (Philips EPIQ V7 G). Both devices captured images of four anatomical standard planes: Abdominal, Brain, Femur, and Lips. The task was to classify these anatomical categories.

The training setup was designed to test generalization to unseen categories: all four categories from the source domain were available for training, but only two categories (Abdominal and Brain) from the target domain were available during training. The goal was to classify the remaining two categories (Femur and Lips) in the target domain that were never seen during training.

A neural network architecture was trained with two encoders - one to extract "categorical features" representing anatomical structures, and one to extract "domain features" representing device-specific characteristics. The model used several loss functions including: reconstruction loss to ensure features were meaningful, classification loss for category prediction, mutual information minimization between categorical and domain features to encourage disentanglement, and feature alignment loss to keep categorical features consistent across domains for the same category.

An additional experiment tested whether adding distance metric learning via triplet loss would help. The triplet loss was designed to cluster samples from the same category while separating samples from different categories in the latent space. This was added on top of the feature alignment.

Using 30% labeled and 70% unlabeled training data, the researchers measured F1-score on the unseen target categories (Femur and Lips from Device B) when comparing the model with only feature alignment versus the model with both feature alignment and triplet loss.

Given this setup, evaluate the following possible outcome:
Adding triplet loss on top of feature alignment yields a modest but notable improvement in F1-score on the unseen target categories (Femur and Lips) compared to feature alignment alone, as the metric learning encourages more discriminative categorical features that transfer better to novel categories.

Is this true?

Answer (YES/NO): NO